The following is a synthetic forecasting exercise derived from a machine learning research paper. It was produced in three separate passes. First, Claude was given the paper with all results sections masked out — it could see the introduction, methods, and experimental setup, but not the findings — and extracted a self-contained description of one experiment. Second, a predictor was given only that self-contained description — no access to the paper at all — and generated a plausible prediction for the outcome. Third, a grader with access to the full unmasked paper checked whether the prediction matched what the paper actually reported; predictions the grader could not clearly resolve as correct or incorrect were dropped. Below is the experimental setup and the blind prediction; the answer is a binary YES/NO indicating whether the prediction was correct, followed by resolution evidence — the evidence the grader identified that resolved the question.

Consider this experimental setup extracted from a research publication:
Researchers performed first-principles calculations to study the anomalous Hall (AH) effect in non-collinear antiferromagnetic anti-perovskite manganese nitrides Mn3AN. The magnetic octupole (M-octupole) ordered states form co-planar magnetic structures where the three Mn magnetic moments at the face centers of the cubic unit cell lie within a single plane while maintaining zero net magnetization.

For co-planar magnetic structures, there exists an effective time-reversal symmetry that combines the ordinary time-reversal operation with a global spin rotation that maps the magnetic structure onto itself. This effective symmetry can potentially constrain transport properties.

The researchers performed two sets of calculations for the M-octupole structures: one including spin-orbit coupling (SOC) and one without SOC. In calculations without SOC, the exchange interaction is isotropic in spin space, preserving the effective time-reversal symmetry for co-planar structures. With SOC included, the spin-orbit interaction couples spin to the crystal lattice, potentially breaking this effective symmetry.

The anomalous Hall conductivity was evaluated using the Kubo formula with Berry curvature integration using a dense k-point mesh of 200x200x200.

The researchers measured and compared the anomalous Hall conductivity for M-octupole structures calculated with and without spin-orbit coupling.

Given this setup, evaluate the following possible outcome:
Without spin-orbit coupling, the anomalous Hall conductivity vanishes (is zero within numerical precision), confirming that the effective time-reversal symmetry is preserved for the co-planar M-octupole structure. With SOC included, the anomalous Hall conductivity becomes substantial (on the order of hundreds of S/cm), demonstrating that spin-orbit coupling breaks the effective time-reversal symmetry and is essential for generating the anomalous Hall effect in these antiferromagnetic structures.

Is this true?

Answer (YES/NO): YES